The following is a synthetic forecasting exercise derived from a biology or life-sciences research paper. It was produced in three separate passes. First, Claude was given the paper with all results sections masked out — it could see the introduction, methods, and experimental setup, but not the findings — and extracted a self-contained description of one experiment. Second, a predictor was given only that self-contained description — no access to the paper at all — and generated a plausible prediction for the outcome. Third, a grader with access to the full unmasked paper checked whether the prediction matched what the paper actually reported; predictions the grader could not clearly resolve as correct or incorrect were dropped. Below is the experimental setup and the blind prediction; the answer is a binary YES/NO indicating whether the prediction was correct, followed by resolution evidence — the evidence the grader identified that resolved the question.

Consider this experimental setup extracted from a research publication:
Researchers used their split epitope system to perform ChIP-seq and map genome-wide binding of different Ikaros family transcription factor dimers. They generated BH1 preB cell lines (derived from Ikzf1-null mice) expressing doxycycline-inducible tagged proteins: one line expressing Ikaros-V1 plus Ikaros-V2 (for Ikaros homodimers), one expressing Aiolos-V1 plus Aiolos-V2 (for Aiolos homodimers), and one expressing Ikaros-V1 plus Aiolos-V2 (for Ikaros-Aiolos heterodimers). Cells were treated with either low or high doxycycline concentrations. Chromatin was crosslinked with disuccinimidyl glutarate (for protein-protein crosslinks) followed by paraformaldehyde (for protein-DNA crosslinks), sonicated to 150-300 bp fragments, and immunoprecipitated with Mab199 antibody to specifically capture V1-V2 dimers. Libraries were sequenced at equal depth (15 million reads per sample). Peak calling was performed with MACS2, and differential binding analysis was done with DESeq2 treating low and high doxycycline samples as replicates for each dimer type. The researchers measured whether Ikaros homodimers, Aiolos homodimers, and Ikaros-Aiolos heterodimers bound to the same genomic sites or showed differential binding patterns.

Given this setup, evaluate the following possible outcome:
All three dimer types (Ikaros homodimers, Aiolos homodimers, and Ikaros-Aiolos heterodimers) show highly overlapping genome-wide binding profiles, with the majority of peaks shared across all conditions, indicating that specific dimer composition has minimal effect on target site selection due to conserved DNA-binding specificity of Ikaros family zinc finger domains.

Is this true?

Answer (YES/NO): NO